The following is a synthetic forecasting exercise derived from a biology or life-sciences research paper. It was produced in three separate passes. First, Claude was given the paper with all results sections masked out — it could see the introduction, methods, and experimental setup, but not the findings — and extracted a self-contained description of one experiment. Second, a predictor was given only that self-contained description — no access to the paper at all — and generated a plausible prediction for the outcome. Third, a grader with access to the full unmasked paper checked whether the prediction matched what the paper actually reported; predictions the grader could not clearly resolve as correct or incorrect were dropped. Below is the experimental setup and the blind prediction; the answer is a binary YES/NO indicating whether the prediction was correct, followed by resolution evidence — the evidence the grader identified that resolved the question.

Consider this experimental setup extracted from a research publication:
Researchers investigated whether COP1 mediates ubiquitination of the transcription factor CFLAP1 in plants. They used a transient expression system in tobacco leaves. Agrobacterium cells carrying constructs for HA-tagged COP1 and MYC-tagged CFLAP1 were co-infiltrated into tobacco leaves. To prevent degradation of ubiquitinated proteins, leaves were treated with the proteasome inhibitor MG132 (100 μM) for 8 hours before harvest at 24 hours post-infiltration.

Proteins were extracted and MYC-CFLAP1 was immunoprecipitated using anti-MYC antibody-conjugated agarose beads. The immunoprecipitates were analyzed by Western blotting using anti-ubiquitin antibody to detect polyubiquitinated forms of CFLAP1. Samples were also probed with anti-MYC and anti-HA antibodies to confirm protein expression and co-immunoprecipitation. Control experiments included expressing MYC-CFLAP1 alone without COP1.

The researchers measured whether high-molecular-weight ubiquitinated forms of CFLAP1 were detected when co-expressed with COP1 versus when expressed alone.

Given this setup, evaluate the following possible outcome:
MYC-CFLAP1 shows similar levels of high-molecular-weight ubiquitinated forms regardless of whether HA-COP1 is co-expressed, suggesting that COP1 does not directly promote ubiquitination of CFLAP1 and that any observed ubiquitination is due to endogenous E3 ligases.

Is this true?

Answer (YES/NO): NO